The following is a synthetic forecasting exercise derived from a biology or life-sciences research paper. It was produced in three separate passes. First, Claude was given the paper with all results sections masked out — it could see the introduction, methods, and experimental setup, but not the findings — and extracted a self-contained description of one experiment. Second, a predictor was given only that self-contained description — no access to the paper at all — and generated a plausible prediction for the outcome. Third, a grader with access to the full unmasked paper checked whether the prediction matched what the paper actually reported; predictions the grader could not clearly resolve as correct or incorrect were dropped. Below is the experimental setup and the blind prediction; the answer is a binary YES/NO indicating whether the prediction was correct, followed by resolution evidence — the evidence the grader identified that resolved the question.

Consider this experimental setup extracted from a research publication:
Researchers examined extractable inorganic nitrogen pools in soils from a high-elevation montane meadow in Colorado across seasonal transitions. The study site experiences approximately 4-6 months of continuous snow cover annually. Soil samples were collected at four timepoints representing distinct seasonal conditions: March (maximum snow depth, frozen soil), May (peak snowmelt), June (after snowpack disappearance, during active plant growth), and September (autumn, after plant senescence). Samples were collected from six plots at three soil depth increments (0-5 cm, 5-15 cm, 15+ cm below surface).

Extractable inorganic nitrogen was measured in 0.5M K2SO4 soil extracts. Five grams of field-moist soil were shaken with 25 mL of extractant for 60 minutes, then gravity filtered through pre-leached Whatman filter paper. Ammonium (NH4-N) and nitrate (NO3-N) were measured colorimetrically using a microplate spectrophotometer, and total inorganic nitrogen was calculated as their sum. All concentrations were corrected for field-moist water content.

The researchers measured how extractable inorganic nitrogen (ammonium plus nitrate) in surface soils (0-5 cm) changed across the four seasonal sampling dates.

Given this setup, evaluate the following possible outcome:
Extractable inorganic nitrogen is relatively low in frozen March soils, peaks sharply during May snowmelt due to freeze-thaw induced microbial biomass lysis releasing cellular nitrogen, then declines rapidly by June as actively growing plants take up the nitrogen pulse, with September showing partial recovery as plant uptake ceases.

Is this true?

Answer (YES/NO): NO